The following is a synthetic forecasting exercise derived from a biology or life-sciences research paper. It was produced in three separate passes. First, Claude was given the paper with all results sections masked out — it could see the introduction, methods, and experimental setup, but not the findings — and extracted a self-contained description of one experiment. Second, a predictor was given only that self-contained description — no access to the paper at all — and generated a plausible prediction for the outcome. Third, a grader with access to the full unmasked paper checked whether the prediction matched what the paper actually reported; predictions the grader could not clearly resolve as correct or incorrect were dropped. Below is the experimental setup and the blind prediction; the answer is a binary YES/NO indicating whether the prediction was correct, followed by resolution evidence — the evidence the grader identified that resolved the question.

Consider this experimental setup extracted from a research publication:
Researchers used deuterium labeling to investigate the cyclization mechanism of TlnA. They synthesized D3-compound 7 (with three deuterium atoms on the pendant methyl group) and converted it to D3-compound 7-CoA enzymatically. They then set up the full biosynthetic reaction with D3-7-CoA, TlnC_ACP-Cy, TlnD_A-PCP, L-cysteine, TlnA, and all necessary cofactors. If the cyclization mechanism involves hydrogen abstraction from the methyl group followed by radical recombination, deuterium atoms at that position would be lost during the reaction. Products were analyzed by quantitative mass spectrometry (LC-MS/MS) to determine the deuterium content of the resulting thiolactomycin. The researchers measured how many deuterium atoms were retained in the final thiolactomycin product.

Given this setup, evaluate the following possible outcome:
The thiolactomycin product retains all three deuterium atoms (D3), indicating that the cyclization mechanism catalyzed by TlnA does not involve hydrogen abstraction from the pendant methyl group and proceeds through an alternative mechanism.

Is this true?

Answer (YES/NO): NO